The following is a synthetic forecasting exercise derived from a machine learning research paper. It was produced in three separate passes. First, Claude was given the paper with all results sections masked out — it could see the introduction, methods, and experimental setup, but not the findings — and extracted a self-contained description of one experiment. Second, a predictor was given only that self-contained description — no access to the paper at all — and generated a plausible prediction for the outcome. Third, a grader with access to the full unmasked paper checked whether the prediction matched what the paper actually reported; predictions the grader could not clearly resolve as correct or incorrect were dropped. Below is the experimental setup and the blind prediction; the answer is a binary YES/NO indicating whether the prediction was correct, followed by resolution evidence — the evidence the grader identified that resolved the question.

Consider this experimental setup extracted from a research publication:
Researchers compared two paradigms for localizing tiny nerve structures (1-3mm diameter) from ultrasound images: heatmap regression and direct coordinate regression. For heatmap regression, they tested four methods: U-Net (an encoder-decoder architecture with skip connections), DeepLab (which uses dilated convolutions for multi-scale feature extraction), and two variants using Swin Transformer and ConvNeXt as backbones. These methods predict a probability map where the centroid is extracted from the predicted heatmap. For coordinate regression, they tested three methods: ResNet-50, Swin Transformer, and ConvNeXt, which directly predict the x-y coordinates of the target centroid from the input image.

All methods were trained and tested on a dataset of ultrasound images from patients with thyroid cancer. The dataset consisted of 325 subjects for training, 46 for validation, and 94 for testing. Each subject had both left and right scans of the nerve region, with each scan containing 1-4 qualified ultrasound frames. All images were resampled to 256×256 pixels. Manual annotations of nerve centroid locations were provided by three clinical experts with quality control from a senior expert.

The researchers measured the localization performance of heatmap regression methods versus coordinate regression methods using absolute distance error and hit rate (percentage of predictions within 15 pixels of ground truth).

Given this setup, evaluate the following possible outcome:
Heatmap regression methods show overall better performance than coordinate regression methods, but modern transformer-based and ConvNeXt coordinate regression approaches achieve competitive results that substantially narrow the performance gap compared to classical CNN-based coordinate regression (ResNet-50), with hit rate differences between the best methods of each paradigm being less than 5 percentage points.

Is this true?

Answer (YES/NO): NO